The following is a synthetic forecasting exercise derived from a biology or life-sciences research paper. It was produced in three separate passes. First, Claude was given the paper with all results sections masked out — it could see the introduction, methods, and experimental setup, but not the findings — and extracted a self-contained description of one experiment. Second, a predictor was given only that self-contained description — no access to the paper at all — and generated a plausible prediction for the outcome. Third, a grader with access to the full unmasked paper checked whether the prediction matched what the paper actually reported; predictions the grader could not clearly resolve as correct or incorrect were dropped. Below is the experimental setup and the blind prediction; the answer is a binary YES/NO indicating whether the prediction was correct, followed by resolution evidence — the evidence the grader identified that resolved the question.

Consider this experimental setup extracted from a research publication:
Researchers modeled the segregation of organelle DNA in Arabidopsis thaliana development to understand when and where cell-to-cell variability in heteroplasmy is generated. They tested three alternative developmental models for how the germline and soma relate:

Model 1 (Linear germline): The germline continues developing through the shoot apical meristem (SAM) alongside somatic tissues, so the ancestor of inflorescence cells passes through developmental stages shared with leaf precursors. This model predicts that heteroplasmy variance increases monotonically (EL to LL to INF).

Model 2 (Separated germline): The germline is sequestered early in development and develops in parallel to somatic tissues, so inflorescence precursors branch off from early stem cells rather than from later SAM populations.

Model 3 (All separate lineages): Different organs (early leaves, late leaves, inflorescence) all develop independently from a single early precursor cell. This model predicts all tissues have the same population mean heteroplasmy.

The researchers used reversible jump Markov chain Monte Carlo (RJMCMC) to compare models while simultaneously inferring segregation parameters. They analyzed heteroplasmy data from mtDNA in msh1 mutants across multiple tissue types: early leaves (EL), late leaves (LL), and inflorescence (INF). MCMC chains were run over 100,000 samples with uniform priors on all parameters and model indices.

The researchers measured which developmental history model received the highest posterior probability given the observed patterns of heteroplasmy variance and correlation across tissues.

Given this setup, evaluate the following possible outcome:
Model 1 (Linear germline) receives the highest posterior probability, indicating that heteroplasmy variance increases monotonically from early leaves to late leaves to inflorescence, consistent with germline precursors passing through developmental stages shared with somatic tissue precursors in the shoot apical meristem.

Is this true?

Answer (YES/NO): YES